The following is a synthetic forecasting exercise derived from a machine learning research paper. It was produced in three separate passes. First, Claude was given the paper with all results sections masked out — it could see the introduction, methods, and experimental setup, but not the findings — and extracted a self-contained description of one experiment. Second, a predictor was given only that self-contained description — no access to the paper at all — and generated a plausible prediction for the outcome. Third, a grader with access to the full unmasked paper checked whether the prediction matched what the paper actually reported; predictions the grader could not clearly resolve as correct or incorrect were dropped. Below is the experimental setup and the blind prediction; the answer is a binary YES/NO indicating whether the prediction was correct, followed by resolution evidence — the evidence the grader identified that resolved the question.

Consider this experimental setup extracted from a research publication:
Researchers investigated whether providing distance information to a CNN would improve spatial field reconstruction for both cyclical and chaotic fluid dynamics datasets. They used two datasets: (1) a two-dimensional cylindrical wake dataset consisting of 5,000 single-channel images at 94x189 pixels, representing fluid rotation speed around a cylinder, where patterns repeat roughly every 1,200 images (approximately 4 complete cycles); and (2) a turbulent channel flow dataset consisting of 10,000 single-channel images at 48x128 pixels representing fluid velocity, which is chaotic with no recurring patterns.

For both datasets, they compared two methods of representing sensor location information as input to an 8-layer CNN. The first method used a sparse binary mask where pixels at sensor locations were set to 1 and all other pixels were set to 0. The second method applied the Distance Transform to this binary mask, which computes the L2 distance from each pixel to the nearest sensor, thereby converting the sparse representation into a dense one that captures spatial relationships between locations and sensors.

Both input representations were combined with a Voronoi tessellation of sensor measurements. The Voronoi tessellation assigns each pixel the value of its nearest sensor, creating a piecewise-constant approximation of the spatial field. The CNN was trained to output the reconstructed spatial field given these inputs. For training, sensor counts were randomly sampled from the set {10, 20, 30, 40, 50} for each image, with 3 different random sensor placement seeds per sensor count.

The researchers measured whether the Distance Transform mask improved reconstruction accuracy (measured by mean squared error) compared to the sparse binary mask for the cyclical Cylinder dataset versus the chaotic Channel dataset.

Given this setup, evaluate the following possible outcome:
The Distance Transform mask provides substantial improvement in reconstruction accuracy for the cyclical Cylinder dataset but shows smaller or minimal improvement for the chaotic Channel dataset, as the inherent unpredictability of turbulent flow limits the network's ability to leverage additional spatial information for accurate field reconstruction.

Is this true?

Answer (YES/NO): NO